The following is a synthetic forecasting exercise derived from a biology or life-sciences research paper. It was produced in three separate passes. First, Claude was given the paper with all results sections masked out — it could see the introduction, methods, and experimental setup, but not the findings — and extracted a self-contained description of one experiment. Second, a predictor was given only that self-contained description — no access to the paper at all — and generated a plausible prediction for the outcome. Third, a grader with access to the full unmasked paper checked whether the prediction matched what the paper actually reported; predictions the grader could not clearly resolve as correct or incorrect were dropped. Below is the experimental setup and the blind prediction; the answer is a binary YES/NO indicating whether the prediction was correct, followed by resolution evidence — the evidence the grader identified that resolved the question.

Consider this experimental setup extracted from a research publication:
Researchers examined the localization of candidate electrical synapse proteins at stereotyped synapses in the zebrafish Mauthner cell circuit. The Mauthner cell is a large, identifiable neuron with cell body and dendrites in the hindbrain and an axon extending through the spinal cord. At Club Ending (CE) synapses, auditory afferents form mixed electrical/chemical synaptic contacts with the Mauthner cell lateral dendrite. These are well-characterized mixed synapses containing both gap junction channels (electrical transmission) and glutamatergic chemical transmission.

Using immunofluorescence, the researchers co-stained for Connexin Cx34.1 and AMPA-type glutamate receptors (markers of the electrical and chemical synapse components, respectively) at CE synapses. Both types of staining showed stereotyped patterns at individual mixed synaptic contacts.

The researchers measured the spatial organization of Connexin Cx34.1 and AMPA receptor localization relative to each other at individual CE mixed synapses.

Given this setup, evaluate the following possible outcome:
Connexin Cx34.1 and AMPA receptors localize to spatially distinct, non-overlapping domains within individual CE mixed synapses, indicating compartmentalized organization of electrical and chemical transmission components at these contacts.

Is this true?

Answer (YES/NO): YES